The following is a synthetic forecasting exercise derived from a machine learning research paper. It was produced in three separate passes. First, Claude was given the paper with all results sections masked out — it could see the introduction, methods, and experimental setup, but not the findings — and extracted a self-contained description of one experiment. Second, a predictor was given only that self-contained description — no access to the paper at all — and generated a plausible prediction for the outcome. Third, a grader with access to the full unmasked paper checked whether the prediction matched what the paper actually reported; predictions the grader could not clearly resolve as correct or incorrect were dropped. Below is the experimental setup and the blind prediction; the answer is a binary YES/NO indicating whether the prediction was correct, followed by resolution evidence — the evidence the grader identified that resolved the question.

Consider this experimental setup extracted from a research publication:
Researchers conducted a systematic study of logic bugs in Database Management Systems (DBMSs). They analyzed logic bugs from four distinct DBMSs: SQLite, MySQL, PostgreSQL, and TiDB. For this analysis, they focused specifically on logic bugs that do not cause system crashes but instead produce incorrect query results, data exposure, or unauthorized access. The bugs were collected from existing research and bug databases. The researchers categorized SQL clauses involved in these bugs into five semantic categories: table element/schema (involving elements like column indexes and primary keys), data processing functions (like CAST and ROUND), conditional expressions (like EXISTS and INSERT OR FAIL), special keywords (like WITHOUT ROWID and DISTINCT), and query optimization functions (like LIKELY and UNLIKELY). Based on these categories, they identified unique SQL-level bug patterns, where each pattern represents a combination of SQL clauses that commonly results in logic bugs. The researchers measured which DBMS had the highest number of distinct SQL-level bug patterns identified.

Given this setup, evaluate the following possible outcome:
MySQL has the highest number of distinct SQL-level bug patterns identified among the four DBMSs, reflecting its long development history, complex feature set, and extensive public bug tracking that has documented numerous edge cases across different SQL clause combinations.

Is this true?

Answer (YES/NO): NO